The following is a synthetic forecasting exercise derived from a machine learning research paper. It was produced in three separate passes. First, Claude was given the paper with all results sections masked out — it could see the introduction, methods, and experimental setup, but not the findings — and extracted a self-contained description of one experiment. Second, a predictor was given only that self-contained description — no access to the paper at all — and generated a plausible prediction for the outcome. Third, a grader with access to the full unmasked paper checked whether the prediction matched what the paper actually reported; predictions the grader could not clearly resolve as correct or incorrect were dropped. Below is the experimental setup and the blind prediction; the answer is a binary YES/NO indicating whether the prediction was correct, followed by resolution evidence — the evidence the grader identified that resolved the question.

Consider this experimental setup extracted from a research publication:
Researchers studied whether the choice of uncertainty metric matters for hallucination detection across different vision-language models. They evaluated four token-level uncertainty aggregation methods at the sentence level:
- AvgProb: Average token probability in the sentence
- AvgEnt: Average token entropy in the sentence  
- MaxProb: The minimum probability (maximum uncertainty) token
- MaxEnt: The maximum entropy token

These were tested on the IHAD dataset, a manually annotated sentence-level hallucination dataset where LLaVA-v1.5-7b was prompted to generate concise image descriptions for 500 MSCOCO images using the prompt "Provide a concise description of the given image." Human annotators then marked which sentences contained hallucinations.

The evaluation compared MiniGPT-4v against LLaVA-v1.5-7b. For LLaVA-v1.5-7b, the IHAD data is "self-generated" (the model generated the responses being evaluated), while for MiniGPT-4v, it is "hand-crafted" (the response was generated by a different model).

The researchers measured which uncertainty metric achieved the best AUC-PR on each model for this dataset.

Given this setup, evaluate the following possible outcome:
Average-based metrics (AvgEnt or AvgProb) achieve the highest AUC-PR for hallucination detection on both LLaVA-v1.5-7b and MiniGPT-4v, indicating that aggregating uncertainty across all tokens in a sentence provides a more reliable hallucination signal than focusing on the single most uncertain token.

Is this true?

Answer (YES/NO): YES